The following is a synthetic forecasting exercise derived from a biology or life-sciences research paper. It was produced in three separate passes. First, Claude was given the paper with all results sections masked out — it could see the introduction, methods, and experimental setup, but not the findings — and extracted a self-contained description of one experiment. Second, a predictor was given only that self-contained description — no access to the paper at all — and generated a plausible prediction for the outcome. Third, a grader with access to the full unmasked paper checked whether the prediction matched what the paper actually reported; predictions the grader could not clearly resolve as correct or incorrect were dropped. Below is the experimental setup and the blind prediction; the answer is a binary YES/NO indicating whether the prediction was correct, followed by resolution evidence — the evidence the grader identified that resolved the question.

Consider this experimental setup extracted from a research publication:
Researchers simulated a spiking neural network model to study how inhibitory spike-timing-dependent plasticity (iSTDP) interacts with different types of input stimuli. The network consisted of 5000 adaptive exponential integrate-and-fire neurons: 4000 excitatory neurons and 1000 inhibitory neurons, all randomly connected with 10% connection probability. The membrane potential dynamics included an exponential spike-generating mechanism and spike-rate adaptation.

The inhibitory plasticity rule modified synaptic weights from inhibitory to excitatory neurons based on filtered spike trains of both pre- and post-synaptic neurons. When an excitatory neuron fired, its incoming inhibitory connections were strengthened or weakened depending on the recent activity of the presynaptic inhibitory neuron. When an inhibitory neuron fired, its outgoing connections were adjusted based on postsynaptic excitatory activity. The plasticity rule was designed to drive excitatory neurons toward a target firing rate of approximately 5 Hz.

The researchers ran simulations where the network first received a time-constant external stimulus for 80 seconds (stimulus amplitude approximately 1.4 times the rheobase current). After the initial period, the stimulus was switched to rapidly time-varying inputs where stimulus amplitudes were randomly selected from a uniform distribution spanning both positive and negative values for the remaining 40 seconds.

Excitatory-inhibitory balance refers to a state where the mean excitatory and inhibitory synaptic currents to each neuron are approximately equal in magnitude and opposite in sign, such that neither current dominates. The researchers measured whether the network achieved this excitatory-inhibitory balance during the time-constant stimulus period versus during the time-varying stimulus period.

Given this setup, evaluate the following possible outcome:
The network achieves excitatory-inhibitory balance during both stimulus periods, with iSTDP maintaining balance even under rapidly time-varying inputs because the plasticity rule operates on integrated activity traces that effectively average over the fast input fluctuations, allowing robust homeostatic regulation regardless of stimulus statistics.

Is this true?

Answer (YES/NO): NO